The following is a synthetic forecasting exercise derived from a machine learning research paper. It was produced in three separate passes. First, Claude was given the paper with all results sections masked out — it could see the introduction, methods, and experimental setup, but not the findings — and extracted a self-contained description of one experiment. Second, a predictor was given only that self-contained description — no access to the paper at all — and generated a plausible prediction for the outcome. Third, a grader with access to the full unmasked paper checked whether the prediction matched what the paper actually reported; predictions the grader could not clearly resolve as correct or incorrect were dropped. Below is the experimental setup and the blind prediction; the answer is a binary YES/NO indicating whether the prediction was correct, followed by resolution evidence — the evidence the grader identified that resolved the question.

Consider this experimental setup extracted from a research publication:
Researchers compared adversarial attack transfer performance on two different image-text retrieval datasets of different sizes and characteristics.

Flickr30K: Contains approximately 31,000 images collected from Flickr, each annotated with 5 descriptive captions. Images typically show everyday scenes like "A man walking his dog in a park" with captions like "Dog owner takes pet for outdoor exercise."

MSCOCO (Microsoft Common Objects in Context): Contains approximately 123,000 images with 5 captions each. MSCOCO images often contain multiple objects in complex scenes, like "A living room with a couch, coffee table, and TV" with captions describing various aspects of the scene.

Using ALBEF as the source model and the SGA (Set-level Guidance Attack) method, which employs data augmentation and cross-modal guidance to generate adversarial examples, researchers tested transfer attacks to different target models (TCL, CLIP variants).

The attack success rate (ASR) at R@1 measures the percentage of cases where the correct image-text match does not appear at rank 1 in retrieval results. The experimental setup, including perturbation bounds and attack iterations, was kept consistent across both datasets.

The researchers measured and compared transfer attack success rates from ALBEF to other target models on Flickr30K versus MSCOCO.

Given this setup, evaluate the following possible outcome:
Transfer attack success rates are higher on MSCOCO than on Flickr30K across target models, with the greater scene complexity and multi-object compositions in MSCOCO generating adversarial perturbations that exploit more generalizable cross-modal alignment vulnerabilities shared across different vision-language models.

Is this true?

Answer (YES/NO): YES